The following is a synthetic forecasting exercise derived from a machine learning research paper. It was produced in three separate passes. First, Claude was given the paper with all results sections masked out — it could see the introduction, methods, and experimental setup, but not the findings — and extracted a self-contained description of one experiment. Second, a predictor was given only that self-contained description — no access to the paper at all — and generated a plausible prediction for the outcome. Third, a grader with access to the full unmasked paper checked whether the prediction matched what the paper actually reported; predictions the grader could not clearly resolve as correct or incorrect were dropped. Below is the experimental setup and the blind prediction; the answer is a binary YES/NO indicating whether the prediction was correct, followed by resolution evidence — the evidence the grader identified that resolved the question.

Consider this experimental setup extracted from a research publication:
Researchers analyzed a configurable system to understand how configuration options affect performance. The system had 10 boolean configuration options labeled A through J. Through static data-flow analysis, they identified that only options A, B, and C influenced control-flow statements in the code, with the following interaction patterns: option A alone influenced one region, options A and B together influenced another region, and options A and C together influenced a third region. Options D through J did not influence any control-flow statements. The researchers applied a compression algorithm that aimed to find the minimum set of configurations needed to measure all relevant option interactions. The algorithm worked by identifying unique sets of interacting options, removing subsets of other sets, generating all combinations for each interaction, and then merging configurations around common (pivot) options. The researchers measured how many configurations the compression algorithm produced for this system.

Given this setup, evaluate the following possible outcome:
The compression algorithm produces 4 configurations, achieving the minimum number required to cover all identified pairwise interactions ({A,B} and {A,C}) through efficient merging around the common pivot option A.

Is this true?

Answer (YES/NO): YES